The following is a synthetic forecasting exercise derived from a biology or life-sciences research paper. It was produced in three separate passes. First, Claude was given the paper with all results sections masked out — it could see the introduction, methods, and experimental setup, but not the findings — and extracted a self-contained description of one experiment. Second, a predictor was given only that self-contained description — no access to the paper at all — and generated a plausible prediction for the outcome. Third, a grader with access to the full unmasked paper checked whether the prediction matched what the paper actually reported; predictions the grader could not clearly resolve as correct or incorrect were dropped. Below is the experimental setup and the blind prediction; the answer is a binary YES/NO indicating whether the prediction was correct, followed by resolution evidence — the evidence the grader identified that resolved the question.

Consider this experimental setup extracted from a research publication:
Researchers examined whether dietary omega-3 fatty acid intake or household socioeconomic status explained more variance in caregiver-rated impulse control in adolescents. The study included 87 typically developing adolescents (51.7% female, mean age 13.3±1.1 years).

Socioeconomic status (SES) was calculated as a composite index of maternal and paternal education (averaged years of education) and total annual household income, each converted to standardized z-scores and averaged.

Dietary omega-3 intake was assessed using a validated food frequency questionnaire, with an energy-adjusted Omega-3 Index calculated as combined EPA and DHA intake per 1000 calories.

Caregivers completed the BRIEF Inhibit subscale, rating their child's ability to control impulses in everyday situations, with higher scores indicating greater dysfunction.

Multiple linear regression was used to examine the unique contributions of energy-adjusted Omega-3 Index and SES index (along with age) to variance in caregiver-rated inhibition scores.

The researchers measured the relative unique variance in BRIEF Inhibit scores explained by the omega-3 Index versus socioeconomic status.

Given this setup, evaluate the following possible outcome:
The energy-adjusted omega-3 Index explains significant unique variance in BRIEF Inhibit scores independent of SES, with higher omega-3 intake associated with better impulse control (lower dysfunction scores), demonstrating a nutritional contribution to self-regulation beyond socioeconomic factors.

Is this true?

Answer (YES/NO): YES